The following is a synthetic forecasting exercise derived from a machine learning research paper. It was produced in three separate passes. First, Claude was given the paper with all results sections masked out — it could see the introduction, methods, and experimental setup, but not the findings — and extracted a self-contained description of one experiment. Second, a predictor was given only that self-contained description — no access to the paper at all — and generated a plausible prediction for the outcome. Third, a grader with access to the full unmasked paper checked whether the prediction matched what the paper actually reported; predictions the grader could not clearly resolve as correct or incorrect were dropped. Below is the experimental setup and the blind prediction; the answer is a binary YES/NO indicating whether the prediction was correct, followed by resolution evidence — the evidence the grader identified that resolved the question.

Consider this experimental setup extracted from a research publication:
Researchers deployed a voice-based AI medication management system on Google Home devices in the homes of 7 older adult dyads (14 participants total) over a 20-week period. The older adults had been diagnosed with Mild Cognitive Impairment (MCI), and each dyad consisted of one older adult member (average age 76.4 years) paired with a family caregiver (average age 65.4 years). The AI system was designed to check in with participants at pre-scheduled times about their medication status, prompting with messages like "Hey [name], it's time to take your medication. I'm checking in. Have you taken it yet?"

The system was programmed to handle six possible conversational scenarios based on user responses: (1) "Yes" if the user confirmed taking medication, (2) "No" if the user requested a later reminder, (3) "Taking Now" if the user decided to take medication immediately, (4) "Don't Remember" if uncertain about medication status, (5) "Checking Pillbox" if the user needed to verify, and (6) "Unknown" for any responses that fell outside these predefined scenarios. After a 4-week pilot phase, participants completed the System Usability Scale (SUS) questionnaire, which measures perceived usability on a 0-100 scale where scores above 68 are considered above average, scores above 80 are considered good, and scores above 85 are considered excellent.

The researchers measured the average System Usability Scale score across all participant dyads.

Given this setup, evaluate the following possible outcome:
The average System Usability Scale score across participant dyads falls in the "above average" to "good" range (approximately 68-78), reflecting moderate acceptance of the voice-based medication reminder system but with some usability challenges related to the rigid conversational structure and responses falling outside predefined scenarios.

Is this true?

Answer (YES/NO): NO